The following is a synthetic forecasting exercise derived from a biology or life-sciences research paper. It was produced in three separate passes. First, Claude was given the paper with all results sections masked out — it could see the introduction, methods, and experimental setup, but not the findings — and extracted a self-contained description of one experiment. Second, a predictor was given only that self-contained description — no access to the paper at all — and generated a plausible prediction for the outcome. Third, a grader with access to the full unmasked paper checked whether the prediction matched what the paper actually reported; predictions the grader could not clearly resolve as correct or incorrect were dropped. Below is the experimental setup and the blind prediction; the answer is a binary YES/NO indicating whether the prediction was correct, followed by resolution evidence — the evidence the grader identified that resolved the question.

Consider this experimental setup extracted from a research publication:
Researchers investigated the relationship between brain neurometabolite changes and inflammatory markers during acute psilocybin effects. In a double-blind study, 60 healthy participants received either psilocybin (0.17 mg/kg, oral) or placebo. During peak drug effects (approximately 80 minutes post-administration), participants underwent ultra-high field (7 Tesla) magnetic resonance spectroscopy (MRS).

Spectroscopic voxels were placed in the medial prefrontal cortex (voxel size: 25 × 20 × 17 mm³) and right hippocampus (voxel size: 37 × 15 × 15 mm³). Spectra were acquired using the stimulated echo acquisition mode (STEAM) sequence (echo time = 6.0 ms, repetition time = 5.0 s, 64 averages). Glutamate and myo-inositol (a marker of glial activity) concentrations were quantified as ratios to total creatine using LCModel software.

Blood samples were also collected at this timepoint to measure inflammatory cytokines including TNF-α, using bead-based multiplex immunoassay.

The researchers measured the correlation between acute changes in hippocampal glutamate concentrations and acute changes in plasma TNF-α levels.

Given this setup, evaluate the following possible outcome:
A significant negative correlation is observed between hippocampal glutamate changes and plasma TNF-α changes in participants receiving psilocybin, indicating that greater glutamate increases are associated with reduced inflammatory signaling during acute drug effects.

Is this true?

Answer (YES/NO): NO